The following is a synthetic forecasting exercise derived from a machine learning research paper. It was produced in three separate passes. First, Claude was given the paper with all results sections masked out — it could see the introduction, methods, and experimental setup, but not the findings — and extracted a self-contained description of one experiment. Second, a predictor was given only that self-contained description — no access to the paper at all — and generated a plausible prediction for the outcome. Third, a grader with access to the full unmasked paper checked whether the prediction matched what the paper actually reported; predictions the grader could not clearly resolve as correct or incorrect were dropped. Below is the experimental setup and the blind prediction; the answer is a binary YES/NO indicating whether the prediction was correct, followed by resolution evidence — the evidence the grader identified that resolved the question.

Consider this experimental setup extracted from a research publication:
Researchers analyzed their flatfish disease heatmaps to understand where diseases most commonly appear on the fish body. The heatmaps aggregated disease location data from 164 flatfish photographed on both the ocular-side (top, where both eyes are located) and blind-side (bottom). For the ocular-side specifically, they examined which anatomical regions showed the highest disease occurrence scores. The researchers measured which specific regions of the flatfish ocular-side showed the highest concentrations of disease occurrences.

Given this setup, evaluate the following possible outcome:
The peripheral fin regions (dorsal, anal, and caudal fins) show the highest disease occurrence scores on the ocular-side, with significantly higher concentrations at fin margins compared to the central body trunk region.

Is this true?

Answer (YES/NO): NO